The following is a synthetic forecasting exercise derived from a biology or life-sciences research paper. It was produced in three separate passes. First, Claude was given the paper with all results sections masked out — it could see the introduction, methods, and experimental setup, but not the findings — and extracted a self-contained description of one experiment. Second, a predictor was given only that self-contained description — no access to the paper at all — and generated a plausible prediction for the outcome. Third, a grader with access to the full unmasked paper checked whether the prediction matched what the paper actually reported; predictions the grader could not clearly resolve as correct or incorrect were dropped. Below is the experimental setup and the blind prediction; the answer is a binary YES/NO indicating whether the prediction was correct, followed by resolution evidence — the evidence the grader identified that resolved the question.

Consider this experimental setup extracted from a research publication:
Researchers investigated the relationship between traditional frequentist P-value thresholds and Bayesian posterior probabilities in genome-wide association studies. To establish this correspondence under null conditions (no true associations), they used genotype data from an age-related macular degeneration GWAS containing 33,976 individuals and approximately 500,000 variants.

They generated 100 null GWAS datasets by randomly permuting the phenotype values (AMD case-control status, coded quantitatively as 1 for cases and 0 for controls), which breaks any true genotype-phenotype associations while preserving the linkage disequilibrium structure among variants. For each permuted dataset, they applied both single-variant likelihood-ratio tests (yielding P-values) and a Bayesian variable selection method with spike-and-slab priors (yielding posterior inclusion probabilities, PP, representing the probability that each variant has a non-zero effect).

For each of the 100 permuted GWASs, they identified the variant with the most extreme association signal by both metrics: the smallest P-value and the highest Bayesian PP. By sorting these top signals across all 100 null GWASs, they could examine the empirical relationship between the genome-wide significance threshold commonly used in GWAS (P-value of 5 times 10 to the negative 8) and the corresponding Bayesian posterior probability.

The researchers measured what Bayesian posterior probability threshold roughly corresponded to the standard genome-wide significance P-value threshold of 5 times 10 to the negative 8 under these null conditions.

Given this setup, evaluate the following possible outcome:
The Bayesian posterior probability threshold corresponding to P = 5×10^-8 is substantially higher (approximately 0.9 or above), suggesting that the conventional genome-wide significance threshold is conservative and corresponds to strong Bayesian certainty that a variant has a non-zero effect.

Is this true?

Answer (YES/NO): NO